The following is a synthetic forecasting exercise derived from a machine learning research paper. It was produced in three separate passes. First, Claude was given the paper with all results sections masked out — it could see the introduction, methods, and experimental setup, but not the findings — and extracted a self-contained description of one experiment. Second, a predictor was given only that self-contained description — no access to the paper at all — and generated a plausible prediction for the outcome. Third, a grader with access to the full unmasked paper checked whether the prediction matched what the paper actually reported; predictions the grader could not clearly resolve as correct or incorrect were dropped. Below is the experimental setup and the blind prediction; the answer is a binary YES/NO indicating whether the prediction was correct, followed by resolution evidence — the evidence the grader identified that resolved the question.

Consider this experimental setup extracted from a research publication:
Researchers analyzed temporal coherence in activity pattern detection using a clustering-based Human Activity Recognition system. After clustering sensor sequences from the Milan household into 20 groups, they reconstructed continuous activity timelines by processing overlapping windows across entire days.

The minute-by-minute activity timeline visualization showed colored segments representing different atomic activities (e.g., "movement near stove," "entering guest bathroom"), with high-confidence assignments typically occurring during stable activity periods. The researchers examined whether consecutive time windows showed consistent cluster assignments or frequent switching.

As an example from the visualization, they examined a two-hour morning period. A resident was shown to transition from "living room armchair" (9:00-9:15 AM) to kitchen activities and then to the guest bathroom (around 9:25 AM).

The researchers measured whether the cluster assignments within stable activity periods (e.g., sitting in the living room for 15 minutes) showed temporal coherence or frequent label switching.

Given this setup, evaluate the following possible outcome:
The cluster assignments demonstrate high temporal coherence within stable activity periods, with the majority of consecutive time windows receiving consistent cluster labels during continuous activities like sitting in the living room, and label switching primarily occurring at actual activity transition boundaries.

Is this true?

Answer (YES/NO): YES